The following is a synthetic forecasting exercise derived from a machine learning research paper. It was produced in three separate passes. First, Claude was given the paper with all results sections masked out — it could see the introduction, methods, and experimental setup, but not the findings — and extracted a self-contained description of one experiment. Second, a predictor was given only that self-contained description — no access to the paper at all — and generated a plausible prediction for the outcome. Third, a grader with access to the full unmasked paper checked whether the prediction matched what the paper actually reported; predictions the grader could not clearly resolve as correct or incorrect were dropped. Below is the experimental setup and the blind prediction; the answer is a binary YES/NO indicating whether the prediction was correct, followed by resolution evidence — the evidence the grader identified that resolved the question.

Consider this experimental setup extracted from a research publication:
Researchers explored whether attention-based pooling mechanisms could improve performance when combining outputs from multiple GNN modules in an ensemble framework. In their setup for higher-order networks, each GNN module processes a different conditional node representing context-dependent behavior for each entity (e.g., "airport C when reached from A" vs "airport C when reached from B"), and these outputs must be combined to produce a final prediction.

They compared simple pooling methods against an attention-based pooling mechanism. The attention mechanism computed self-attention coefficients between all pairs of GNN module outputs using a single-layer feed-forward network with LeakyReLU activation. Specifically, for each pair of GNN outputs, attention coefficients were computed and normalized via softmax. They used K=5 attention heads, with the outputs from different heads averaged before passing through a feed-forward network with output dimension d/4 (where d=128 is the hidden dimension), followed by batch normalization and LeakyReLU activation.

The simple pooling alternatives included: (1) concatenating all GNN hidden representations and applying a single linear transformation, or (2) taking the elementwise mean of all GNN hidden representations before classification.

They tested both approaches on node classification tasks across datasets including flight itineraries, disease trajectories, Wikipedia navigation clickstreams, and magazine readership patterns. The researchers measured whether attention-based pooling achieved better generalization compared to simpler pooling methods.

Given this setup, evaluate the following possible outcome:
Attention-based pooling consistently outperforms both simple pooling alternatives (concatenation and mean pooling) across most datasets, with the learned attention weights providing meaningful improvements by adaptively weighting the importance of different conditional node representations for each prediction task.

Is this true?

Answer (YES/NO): NO